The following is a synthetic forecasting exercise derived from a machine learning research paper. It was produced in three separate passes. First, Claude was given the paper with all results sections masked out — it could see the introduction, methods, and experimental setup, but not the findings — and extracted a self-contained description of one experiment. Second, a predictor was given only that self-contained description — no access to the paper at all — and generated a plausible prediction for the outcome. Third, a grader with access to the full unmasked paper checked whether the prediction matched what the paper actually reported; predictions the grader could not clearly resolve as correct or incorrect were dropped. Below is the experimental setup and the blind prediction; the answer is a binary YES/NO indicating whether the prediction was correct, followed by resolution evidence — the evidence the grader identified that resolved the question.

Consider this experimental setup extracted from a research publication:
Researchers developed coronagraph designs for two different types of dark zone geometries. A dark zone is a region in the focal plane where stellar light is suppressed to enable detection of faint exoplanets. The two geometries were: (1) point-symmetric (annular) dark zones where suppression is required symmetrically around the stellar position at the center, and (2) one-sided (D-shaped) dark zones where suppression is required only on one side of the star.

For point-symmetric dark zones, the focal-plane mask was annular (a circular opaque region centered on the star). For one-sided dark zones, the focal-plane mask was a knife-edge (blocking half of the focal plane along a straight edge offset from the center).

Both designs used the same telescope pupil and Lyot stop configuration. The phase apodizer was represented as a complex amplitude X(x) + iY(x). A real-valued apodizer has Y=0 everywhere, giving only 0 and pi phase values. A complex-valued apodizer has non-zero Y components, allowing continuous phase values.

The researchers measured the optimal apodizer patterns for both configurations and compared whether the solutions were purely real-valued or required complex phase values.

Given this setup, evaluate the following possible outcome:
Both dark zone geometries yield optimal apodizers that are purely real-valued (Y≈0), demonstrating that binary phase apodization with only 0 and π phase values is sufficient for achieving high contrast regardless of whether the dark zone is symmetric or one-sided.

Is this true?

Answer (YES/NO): NO